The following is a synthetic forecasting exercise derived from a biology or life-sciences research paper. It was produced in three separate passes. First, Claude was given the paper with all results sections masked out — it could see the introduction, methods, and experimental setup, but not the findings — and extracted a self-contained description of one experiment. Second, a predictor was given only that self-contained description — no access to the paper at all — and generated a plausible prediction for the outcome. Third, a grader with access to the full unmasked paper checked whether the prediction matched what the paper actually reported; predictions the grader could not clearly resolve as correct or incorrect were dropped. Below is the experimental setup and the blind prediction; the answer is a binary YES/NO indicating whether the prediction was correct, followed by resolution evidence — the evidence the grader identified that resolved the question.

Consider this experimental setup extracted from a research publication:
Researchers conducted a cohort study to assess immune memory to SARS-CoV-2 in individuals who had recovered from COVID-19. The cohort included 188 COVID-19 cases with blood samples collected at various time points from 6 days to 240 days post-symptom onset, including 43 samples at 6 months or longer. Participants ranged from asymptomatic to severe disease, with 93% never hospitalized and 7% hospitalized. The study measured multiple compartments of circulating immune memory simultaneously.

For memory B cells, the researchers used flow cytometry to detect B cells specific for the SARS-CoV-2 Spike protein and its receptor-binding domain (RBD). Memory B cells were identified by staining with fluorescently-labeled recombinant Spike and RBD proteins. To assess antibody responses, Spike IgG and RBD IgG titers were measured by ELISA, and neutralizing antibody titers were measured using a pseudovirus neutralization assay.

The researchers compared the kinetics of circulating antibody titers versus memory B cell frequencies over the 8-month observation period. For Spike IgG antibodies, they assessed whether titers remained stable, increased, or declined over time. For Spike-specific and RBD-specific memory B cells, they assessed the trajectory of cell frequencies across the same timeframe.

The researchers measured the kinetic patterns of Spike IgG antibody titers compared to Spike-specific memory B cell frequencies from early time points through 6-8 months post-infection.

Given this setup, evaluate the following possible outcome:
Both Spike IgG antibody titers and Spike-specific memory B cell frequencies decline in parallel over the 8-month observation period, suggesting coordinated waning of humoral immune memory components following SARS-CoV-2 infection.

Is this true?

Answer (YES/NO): NO